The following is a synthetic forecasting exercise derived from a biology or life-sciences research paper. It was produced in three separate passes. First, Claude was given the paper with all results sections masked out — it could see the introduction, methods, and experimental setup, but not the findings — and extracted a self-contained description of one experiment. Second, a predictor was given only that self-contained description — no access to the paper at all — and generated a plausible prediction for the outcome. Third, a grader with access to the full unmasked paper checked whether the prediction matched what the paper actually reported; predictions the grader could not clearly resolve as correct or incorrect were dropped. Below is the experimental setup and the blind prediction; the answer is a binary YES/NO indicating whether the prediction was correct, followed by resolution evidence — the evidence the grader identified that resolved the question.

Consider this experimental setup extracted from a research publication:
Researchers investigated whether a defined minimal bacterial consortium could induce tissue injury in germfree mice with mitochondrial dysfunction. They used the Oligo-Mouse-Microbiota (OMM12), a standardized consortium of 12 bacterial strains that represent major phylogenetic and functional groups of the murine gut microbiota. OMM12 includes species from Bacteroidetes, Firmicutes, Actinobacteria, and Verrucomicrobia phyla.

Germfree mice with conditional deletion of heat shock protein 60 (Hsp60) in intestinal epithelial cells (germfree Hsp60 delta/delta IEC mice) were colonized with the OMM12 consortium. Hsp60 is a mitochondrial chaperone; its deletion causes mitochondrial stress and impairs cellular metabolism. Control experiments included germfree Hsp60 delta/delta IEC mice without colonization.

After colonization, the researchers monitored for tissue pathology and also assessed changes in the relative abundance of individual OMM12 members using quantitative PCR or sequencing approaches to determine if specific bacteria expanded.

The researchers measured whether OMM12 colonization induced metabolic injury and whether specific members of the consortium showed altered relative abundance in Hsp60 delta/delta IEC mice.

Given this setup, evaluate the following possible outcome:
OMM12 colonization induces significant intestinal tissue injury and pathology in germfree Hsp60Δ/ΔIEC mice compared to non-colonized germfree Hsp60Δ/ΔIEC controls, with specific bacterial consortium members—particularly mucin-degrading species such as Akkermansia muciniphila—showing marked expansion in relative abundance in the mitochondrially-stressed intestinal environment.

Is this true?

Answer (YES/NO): NO